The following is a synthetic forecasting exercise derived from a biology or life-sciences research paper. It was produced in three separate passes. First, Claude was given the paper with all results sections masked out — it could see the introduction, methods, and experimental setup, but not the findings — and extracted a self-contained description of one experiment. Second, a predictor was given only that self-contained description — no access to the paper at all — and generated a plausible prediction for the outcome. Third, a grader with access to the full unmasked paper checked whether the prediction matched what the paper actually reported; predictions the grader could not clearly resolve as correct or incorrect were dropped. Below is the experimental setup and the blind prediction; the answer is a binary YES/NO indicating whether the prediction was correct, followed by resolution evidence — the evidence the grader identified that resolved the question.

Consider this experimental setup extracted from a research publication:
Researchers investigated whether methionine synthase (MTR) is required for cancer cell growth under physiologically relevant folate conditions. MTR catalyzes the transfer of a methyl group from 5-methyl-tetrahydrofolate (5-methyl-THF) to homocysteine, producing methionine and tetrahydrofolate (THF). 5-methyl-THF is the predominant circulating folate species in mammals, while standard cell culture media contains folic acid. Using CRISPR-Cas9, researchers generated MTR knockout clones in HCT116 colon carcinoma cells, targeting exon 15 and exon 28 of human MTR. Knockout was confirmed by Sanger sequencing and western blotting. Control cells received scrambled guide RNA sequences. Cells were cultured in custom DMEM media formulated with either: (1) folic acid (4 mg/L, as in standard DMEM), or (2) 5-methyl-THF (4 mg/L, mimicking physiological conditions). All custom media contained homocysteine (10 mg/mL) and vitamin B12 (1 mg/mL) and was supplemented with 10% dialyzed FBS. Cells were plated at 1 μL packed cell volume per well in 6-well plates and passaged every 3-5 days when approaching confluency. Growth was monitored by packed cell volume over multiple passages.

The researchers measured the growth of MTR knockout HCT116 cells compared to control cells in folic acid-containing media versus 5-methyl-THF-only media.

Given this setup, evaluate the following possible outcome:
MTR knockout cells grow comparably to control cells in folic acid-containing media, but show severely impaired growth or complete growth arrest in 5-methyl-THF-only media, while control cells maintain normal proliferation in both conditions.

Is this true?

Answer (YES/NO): YES